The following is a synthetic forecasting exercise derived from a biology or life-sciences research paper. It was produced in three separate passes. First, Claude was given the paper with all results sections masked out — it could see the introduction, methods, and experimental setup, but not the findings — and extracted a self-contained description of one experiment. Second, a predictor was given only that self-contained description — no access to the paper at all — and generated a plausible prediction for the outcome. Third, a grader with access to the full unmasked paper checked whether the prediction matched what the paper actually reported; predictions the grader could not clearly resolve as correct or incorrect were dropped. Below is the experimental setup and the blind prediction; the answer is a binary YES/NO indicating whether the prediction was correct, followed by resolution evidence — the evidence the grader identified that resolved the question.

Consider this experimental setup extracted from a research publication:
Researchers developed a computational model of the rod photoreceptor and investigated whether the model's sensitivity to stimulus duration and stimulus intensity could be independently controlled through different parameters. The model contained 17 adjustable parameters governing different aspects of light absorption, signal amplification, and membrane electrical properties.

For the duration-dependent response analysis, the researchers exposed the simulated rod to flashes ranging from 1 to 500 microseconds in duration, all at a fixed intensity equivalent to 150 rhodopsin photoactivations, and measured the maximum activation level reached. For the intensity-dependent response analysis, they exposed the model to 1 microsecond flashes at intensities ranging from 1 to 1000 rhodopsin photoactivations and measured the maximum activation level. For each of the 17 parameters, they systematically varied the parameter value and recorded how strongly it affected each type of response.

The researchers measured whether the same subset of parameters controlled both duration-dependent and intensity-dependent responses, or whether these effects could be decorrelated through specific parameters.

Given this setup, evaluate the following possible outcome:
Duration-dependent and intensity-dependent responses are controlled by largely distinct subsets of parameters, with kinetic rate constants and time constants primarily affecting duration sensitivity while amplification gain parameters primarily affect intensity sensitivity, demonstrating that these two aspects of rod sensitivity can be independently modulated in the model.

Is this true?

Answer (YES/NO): NO